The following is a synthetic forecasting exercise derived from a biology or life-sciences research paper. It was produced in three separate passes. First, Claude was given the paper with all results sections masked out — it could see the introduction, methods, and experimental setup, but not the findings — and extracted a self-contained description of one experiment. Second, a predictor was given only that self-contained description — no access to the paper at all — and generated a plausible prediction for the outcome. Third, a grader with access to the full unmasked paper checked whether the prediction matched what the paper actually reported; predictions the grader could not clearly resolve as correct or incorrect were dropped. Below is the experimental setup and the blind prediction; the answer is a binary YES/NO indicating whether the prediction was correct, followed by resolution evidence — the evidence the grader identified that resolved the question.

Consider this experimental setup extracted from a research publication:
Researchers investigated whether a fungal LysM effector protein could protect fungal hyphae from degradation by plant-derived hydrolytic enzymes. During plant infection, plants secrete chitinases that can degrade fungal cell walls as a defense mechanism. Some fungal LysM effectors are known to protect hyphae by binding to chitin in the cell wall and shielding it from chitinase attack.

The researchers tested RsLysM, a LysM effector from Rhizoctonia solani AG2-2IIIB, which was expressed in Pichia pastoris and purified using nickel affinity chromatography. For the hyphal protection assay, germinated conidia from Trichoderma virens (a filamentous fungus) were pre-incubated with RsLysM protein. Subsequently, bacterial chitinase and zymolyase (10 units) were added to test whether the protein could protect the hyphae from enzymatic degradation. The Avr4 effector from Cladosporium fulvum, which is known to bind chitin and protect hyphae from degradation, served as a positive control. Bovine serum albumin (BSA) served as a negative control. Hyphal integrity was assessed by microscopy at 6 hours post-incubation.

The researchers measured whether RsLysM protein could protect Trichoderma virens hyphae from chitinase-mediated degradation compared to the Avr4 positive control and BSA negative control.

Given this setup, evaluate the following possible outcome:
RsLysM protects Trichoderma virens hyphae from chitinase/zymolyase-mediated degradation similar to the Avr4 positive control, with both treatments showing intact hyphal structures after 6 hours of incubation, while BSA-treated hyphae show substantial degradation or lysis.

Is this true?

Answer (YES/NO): NO